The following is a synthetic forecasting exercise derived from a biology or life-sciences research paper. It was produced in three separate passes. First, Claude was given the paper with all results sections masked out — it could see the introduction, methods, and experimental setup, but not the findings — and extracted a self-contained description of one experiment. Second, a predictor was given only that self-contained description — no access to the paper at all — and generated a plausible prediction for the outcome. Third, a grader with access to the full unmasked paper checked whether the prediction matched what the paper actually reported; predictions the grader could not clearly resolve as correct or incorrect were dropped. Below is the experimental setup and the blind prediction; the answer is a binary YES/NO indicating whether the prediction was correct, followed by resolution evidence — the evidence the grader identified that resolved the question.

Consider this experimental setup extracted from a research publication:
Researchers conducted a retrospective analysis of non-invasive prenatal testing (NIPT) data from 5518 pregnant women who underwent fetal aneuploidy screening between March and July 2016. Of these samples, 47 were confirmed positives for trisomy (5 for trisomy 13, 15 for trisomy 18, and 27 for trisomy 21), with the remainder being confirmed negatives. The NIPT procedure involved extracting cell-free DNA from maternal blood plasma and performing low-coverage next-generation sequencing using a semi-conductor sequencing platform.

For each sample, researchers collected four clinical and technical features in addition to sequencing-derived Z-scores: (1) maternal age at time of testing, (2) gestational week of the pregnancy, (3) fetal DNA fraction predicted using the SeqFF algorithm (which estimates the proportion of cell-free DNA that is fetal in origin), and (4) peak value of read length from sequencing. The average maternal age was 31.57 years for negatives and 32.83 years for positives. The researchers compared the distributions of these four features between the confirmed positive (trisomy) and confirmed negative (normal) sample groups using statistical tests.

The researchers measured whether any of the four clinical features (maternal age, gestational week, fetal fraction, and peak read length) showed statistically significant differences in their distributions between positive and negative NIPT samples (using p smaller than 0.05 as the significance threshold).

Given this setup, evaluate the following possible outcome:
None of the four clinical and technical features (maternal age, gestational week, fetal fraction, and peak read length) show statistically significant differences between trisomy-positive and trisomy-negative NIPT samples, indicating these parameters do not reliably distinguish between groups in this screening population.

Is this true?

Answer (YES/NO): YES